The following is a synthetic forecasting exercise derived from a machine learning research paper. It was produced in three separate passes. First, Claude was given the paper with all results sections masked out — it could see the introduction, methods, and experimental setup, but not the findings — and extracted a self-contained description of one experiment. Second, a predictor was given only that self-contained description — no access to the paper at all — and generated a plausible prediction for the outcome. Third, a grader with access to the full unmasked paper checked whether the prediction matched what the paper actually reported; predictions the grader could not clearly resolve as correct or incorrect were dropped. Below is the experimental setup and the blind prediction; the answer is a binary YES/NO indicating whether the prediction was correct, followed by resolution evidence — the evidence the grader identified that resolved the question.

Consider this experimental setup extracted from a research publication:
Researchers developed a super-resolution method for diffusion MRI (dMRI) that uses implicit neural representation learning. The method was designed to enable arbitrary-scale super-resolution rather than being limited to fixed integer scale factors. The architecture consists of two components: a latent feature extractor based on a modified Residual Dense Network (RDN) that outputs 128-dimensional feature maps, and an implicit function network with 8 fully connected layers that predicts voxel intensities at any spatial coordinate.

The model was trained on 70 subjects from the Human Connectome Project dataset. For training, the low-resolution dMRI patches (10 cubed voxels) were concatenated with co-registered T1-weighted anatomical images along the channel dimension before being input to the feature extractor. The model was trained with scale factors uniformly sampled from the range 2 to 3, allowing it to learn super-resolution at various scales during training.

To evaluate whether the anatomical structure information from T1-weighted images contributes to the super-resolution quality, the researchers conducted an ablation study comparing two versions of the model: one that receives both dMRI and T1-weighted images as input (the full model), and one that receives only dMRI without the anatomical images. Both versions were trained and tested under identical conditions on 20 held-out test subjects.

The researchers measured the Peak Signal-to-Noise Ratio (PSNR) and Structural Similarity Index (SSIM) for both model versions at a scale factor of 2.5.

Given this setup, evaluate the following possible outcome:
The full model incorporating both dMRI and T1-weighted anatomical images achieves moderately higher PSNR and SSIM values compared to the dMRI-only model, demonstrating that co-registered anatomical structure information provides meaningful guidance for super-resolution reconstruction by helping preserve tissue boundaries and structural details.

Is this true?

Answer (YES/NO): YES